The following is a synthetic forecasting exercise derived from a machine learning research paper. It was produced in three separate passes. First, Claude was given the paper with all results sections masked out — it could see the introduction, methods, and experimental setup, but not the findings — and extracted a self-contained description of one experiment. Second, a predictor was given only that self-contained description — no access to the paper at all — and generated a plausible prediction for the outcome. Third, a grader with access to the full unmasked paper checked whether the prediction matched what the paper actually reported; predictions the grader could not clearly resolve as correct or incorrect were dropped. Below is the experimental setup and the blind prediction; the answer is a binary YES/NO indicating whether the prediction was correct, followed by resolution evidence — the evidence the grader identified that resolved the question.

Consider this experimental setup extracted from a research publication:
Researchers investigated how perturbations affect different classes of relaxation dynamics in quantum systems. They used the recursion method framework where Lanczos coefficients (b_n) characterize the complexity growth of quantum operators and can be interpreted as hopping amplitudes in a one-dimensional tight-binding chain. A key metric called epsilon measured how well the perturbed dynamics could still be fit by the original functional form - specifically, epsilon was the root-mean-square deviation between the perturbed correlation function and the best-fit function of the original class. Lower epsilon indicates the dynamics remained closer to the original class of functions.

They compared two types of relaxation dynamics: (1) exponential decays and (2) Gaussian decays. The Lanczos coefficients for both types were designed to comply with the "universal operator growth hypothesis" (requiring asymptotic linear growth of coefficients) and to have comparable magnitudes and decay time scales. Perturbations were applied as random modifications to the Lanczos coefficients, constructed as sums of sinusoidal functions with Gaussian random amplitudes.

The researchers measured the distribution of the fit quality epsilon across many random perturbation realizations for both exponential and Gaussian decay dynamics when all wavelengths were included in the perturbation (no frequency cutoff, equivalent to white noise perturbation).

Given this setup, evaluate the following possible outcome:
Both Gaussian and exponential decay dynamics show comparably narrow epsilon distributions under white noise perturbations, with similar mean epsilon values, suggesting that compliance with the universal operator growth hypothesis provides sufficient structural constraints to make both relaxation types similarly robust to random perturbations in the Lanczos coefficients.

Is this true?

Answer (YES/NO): NO